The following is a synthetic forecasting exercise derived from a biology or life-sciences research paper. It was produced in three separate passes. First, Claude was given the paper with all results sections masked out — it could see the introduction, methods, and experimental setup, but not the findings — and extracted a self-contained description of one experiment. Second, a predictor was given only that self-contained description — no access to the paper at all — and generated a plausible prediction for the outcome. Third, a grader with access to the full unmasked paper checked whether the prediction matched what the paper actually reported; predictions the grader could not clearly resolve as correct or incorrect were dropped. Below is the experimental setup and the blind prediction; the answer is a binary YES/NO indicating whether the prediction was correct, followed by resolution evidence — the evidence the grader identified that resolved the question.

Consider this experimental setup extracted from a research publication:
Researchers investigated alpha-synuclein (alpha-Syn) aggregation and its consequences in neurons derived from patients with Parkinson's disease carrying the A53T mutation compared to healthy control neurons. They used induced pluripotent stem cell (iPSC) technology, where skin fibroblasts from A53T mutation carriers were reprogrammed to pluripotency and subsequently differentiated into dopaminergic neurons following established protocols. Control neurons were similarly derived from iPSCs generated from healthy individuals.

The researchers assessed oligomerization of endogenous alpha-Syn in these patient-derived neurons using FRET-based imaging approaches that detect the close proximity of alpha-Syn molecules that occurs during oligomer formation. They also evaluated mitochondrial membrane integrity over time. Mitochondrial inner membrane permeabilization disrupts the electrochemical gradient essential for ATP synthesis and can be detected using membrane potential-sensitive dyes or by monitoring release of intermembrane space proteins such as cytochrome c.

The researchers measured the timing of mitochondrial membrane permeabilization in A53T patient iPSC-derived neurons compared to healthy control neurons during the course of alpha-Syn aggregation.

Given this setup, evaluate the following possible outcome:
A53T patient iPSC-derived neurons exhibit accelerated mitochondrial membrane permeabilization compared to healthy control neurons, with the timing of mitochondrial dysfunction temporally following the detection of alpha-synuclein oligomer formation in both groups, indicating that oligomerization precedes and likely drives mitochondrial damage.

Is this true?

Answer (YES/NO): NO